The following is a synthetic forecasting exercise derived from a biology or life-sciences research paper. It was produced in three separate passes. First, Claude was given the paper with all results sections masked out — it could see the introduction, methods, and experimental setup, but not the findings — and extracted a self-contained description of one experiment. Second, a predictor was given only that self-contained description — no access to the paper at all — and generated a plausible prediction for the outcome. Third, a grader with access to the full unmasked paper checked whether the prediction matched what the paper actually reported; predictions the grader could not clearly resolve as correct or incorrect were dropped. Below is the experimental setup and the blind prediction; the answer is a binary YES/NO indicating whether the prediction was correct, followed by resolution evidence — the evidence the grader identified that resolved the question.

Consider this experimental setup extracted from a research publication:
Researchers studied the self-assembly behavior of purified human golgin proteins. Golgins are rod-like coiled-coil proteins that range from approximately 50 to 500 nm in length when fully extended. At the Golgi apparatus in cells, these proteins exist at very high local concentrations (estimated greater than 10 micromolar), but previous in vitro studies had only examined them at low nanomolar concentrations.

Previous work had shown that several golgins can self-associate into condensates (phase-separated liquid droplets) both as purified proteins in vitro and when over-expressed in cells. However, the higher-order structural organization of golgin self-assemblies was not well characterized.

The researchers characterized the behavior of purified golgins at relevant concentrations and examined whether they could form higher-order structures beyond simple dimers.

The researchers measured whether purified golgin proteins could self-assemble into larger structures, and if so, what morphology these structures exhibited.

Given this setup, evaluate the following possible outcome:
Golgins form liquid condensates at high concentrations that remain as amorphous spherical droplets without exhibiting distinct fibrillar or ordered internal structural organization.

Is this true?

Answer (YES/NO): NO